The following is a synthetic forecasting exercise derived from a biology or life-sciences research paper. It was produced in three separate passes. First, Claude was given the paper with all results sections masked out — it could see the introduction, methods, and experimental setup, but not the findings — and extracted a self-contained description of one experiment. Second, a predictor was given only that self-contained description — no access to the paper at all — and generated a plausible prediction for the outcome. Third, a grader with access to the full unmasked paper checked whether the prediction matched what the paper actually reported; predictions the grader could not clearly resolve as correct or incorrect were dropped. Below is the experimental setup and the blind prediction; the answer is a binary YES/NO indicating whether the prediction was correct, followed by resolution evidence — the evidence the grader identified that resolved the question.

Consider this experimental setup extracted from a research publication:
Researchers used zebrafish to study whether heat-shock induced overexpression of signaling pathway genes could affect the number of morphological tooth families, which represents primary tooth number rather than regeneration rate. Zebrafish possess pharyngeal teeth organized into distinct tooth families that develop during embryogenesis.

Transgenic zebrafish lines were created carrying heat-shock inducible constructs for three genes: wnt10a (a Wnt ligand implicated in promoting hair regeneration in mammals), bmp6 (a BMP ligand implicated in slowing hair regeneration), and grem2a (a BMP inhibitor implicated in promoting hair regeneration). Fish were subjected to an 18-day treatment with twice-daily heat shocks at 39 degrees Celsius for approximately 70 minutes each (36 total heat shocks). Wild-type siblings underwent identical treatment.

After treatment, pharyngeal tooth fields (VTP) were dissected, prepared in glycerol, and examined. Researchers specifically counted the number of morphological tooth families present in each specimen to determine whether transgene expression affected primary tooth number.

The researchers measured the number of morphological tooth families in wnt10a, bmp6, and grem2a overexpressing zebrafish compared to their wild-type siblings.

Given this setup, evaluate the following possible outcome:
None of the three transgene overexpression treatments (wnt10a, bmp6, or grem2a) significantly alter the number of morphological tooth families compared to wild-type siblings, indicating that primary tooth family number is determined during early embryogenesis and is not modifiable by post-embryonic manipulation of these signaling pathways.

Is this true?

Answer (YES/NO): YES